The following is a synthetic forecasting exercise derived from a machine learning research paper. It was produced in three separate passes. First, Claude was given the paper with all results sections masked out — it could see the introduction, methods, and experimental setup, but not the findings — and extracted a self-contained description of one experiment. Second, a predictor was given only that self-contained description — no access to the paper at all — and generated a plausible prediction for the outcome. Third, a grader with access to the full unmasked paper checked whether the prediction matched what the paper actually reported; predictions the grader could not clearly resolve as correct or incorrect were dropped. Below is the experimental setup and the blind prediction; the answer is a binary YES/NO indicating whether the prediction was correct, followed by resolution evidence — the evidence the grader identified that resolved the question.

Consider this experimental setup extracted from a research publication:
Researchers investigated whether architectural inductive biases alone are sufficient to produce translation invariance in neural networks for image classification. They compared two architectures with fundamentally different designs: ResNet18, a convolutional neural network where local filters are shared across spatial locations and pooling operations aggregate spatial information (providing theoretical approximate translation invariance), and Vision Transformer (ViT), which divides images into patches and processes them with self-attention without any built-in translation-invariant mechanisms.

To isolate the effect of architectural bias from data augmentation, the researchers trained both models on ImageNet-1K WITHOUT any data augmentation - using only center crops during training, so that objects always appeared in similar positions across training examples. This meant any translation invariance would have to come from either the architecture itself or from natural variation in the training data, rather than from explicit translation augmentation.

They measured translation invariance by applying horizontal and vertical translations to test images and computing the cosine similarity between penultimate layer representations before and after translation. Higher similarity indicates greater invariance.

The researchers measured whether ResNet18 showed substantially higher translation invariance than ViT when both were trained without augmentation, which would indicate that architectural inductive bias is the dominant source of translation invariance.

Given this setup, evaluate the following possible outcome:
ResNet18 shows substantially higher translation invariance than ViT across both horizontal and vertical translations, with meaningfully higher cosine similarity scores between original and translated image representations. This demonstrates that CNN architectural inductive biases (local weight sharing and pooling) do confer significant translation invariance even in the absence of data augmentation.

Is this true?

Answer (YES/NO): NO